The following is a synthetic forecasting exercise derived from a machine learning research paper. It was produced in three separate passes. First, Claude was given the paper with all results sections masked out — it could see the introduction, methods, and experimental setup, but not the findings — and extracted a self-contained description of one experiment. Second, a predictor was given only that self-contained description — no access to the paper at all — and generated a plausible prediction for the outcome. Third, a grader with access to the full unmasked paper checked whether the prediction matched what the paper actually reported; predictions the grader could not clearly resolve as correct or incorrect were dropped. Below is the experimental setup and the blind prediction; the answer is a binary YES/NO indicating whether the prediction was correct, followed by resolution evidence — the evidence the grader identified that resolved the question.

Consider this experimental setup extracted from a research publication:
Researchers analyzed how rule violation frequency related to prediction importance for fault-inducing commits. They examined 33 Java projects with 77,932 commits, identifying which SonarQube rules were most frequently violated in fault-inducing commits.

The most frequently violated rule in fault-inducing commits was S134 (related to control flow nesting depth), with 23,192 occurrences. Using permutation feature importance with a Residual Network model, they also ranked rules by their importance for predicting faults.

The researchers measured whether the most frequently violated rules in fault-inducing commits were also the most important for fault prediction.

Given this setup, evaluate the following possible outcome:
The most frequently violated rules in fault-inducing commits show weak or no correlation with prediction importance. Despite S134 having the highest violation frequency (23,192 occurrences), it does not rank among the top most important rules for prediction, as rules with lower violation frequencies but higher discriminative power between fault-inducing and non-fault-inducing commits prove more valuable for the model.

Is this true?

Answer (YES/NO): YES